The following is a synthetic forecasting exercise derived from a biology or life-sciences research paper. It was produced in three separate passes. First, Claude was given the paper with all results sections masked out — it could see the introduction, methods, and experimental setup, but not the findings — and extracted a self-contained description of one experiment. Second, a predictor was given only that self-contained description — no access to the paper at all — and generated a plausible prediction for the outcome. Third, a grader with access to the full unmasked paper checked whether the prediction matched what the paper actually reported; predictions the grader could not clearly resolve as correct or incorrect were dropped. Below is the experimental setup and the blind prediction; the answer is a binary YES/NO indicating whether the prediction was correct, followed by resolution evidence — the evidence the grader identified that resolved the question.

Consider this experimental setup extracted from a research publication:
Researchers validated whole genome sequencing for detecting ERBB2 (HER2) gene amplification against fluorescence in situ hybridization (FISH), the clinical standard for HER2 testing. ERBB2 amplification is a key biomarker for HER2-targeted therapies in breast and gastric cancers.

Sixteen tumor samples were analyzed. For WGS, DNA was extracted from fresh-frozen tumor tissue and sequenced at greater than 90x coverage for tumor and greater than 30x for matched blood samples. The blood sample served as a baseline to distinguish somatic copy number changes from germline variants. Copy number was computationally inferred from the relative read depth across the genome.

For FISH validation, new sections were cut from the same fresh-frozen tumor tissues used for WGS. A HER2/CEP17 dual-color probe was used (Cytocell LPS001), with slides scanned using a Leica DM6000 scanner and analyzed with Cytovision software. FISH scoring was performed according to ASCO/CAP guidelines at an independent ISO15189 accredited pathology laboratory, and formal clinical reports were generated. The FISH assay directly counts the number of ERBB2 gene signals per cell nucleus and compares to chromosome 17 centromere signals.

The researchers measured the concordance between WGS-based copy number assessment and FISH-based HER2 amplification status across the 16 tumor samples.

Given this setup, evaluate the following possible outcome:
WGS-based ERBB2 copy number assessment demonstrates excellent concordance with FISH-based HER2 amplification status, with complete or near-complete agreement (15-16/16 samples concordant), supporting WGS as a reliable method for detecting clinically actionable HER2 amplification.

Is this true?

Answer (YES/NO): NO